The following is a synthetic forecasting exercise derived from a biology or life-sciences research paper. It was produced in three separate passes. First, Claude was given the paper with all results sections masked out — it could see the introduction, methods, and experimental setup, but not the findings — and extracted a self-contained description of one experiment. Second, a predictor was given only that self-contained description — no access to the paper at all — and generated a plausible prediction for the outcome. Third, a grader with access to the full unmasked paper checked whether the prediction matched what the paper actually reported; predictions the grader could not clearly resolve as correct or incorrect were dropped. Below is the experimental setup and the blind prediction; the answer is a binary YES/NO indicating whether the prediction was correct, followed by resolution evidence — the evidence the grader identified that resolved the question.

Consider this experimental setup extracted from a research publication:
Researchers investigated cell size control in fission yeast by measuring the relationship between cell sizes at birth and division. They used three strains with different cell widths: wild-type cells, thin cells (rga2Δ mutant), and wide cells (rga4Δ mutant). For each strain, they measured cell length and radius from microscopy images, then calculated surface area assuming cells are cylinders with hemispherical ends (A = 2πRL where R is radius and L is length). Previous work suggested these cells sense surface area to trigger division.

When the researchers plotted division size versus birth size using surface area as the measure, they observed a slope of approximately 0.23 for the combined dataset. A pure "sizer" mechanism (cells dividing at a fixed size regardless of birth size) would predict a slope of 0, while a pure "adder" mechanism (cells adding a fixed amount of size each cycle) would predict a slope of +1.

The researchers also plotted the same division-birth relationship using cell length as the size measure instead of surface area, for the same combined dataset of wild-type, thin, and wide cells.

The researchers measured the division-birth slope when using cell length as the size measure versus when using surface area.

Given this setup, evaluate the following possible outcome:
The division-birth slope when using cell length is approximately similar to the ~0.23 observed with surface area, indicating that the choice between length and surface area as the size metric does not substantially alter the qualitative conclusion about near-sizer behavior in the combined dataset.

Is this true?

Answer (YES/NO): NO